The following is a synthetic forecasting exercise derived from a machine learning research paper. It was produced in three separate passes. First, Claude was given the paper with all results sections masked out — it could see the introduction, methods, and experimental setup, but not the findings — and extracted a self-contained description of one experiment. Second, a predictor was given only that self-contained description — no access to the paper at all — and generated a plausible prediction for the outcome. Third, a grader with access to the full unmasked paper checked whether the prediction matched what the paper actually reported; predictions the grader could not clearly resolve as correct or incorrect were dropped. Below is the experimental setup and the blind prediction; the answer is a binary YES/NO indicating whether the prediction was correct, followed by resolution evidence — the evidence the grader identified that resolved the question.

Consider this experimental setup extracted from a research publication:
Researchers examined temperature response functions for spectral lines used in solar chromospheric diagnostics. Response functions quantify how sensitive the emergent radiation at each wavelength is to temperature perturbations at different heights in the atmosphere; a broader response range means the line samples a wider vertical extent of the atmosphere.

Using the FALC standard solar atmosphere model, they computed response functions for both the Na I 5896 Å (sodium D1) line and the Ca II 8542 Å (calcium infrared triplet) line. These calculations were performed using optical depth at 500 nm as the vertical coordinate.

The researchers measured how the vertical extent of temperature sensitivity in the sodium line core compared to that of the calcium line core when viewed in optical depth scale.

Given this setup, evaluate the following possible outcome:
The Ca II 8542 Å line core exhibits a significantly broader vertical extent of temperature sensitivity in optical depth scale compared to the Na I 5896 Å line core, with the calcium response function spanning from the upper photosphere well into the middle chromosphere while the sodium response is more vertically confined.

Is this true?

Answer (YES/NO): NO